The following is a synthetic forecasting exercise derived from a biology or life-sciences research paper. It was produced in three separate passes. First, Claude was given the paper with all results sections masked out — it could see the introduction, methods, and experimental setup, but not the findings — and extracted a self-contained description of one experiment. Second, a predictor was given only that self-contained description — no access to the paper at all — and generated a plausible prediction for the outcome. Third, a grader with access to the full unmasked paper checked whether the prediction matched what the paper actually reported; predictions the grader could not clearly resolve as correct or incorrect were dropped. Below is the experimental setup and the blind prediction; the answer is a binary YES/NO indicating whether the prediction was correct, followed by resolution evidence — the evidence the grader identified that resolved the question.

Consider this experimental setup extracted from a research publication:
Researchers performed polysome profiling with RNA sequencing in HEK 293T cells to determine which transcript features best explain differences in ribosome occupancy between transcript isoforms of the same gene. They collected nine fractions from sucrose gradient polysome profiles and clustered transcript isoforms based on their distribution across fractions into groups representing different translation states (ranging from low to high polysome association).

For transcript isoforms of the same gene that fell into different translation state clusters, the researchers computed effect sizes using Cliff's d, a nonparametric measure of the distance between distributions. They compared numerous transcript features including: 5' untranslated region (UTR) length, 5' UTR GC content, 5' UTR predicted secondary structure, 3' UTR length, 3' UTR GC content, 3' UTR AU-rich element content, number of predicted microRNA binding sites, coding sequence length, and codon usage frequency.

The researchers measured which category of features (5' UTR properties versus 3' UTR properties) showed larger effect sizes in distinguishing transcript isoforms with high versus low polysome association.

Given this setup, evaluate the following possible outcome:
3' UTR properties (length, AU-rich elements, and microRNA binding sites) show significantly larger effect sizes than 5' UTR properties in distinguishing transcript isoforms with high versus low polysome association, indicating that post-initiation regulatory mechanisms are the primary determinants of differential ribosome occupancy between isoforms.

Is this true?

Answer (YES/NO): YES